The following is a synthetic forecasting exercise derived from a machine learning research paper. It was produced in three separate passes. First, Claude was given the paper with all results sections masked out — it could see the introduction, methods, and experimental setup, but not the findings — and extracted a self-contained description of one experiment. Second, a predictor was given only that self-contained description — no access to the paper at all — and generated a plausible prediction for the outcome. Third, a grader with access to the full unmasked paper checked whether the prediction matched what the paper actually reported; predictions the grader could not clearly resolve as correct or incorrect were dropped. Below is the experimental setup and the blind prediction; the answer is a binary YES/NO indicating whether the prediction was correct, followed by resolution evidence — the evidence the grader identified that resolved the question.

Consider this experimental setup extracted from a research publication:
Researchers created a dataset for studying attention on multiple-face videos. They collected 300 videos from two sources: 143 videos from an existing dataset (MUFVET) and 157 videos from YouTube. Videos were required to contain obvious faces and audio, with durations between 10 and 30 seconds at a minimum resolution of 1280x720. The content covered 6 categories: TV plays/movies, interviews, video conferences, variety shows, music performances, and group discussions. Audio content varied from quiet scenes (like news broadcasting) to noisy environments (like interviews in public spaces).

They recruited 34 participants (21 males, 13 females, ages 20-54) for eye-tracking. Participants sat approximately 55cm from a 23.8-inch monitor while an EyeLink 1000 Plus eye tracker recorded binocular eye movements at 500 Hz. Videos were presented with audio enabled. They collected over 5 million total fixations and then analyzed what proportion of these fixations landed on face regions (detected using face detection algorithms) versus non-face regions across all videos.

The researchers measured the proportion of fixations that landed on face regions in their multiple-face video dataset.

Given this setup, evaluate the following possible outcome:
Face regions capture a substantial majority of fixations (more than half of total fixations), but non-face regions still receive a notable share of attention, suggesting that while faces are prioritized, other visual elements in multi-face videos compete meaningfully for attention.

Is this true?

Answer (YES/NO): YES